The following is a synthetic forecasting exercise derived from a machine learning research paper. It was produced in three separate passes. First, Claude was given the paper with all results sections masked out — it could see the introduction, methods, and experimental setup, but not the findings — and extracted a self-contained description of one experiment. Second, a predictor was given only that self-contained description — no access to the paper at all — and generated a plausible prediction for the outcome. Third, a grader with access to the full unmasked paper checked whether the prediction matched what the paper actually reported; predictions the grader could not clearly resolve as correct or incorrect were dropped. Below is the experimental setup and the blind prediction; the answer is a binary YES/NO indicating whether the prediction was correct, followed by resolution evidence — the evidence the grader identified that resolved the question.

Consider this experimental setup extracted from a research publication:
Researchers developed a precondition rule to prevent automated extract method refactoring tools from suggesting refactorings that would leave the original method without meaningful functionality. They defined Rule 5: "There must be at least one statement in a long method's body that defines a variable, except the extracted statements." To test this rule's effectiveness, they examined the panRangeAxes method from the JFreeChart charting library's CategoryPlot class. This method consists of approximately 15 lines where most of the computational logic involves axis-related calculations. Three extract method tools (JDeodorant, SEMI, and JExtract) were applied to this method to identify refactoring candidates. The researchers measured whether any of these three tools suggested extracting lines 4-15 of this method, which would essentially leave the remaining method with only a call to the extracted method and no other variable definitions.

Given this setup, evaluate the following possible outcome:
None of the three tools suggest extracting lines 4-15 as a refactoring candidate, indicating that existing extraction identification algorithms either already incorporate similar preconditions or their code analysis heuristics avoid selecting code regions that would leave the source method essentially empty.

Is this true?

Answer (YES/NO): NO